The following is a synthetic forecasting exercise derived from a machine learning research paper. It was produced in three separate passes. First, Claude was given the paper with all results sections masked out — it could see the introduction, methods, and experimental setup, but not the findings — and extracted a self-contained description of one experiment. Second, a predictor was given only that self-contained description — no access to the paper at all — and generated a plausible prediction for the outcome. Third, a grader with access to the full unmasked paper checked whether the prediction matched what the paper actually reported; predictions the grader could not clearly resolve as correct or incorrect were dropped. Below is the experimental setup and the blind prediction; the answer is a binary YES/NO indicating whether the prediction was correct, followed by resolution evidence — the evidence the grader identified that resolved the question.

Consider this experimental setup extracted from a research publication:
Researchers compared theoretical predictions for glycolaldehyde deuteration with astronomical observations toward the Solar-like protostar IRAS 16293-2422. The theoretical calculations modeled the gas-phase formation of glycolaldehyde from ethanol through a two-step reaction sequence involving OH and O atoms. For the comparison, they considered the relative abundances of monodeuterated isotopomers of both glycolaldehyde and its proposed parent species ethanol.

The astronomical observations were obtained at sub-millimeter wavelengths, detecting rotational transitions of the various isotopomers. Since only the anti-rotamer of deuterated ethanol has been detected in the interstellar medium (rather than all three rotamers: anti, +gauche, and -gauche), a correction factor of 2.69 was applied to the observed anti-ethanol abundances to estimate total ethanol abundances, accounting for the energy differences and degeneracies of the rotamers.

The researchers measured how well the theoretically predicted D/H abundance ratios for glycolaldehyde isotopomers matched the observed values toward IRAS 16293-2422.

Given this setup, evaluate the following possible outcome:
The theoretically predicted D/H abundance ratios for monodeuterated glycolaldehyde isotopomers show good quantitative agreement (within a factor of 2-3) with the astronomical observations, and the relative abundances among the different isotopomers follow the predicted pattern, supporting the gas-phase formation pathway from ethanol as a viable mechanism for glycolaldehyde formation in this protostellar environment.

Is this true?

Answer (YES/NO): YES